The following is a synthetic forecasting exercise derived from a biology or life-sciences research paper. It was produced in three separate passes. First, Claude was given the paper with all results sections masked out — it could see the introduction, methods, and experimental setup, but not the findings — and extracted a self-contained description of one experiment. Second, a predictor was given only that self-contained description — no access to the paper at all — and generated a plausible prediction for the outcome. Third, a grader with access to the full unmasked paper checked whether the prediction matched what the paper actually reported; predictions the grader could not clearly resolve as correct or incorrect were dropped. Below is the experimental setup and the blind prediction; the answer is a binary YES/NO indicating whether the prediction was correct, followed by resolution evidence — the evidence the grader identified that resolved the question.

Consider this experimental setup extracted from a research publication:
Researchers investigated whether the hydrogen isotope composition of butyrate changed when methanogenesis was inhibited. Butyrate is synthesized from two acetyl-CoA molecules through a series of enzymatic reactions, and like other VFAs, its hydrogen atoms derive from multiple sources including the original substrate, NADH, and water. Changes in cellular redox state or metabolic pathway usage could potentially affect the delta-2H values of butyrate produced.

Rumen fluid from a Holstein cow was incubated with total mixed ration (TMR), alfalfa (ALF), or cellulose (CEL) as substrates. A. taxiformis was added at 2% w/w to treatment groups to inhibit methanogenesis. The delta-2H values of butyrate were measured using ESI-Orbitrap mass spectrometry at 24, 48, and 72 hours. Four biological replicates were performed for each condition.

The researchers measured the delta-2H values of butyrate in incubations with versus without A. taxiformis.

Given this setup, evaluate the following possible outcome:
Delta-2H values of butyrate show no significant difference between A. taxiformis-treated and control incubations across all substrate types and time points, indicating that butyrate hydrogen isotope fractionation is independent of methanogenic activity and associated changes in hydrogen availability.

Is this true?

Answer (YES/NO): NO